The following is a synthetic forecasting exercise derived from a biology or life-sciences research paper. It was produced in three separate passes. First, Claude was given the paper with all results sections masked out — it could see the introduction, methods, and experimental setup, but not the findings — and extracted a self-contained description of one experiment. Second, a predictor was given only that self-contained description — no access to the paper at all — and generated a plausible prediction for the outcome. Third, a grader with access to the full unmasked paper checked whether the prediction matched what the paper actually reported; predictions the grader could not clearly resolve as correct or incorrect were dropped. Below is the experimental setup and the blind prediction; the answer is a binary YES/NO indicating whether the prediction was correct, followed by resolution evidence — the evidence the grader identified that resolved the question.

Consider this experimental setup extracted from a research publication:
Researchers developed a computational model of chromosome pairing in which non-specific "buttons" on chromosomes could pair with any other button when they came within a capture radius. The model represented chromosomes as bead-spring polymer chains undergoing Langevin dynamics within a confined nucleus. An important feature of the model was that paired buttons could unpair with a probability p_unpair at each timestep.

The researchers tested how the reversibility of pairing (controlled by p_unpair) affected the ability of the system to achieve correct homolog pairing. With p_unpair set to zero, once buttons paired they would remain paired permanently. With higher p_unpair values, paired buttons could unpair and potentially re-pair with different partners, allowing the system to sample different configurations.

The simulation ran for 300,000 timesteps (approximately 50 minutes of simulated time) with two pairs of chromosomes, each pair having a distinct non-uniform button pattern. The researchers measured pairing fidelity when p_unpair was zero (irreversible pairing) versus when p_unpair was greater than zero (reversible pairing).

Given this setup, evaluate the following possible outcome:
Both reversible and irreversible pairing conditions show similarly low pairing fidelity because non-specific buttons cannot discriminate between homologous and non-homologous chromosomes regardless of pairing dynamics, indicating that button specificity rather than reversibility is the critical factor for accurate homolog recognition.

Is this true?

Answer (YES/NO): NO